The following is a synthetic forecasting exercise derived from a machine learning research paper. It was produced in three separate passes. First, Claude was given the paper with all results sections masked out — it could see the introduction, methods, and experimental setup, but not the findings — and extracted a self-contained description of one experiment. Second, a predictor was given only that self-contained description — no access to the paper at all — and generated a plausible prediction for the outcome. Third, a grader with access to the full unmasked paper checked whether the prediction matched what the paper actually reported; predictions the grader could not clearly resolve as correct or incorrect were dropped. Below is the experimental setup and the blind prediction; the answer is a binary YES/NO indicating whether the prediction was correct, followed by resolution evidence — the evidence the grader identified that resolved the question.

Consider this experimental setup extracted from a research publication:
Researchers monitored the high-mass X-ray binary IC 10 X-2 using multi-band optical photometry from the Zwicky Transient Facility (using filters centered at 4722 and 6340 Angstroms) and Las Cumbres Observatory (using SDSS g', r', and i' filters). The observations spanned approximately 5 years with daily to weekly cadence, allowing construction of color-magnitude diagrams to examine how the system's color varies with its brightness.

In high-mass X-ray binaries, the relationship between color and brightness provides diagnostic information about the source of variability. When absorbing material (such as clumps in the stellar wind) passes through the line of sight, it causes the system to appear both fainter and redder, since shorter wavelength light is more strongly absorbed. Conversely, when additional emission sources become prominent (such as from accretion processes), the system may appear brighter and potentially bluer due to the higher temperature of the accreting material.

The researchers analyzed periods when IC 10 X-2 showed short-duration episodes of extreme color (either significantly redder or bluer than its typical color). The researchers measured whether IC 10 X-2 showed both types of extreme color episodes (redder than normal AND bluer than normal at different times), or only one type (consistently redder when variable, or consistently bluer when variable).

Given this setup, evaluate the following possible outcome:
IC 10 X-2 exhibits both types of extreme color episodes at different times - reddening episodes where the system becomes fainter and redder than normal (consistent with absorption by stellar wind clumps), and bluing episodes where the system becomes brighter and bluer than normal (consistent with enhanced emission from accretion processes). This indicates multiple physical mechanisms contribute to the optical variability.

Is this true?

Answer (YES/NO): YES